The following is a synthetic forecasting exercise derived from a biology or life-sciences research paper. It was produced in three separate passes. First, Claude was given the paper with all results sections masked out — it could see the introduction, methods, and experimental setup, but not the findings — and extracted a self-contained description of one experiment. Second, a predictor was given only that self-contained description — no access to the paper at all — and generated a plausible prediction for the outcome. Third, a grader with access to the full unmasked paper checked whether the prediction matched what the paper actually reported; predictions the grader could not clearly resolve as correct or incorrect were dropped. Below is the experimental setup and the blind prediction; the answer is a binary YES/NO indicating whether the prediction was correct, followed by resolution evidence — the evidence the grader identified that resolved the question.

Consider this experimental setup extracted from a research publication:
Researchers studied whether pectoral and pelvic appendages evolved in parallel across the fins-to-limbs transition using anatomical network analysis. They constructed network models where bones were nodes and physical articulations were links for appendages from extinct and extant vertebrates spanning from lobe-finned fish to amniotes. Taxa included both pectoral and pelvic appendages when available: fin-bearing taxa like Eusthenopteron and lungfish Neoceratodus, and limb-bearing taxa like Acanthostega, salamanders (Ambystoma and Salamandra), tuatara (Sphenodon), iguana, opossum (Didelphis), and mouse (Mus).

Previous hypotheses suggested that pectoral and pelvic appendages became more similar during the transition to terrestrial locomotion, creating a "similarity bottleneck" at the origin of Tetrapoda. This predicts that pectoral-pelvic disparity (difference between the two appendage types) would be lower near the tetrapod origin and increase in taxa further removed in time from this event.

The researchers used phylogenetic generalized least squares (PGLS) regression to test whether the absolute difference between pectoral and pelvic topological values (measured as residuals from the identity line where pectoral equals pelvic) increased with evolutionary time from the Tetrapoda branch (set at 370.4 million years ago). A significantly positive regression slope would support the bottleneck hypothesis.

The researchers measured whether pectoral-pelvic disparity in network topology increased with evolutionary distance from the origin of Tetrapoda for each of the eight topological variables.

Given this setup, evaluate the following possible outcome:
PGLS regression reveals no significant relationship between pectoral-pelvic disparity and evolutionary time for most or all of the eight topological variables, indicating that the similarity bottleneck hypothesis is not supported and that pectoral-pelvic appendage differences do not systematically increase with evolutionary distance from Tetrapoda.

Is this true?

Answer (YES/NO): YES